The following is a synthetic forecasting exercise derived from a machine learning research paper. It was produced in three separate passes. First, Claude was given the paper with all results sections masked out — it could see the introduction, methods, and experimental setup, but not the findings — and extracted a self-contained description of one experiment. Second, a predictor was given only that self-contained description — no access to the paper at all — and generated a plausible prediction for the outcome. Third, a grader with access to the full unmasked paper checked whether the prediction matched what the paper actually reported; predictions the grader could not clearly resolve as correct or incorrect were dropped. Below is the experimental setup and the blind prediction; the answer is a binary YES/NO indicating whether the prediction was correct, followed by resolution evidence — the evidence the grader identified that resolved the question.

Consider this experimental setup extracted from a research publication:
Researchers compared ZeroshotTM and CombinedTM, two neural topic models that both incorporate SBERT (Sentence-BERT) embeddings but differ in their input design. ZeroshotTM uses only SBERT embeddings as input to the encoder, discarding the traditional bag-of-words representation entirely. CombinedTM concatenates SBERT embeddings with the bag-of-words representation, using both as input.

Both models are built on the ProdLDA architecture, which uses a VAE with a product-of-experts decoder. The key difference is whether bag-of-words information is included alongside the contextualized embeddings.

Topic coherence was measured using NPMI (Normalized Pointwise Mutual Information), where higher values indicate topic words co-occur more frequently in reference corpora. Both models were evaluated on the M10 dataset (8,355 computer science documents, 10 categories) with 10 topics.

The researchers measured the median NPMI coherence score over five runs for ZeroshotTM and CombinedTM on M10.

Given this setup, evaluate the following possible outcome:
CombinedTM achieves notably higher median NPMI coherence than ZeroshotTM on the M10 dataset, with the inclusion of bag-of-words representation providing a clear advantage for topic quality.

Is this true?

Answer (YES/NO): YES